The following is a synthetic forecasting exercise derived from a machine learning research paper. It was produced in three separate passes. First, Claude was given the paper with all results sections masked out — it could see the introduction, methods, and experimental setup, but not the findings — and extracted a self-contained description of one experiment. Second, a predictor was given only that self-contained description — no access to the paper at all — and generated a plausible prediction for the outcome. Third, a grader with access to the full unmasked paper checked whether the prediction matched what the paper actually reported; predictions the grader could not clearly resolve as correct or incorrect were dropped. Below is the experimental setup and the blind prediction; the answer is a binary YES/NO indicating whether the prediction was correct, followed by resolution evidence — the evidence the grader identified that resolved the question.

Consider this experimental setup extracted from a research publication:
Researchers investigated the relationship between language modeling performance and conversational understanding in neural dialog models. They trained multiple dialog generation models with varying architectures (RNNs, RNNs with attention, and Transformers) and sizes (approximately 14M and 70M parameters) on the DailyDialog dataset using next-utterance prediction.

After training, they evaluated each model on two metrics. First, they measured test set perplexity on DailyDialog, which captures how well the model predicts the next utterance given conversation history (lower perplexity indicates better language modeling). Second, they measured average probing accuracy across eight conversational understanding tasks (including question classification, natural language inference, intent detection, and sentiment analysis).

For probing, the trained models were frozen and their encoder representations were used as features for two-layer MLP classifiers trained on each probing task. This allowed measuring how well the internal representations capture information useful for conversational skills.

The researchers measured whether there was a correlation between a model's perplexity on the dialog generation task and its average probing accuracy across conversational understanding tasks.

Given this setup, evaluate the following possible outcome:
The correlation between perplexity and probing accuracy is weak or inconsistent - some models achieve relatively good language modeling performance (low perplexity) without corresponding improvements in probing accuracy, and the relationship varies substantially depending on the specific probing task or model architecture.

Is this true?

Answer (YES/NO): NO